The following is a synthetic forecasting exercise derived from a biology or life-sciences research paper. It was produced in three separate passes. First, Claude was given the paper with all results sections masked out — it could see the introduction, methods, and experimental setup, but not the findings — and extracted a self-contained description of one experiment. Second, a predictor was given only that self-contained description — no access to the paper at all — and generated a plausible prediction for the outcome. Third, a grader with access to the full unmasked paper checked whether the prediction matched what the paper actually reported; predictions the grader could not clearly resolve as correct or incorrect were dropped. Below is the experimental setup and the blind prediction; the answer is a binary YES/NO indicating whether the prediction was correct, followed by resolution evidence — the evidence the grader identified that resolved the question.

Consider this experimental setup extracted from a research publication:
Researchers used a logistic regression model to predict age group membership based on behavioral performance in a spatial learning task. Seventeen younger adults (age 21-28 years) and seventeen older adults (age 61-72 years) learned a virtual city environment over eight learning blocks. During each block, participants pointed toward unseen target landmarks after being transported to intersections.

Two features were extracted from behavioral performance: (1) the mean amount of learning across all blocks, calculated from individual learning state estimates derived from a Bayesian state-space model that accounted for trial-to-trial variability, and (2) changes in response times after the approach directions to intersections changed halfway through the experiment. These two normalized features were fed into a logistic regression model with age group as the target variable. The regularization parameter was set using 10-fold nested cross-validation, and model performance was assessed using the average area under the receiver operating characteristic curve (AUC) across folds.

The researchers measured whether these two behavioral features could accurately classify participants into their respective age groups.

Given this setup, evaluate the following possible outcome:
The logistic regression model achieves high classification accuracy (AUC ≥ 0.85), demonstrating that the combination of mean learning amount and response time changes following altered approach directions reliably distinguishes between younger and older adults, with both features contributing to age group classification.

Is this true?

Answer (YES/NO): YES